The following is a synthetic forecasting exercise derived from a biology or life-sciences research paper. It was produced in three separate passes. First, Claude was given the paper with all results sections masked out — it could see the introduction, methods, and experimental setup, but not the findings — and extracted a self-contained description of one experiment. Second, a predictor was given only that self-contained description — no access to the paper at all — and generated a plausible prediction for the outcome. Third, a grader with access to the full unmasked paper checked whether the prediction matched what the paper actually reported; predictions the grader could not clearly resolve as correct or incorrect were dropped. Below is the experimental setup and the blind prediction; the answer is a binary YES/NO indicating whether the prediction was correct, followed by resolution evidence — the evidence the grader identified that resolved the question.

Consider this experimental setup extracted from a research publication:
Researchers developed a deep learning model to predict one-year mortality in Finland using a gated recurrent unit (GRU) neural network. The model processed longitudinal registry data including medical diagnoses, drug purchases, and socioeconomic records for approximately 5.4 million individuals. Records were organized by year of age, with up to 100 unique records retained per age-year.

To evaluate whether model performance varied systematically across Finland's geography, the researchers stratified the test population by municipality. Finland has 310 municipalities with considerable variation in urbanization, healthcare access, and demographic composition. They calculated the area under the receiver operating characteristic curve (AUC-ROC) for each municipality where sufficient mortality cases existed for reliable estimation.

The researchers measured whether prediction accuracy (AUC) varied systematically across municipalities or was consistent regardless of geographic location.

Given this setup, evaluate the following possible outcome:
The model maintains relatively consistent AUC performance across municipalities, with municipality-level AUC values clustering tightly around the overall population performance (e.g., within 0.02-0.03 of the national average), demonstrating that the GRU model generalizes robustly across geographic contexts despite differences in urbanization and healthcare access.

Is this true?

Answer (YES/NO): NO